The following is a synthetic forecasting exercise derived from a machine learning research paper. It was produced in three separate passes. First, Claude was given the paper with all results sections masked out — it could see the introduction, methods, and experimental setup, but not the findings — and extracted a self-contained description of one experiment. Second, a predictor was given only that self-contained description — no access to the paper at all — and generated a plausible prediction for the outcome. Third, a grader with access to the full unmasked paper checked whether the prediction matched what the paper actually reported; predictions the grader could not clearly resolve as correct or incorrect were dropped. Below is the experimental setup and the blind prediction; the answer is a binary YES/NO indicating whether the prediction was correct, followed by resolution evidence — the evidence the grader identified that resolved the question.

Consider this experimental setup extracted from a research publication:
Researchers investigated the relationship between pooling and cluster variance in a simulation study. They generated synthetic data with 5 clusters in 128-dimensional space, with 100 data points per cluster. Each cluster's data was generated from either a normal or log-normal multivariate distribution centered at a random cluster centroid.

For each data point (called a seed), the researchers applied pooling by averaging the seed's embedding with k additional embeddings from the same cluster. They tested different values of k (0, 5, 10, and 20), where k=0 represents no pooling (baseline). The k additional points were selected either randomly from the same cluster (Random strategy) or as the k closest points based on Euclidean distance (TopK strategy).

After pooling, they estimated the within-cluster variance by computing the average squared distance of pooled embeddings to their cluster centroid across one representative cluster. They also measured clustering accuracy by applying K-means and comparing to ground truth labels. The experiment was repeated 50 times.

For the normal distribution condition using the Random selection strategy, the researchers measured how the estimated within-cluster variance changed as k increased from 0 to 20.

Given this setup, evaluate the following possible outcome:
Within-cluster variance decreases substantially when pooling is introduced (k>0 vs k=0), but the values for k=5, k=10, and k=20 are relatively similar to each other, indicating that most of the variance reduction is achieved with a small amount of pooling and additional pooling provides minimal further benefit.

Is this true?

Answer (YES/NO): NO